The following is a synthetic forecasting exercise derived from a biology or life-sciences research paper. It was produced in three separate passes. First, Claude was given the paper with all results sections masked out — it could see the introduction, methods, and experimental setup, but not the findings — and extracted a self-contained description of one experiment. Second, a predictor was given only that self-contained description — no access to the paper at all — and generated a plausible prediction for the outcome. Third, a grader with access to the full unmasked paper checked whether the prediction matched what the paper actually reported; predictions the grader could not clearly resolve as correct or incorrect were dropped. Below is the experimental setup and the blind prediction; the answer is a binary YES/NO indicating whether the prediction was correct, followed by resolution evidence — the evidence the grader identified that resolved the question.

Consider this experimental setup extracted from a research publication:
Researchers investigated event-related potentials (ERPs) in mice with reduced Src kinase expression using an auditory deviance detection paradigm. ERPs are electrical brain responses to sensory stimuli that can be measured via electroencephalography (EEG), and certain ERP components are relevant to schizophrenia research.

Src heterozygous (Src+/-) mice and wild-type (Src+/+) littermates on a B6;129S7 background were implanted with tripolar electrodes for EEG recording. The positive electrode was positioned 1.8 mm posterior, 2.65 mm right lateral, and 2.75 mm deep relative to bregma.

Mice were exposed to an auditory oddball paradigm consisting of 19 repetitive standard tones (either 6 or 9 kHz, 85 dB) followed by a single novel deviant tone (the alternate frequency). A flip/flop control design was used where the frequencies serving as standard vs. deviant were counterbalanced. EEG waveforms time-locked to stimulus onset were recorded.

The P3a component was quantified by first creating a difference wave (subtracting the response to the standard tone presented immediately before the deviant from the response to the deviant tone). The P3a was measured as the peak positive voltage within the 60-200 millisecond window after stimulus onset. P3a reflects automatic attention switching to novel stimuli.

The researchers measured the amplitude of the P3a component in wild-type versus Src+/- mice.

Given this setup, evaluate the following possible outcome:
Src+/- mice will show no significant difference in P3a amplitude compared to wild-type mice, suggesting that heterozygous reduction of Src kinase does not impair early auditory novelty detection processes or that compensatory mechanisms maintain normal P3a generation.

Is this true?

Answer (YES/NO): NO